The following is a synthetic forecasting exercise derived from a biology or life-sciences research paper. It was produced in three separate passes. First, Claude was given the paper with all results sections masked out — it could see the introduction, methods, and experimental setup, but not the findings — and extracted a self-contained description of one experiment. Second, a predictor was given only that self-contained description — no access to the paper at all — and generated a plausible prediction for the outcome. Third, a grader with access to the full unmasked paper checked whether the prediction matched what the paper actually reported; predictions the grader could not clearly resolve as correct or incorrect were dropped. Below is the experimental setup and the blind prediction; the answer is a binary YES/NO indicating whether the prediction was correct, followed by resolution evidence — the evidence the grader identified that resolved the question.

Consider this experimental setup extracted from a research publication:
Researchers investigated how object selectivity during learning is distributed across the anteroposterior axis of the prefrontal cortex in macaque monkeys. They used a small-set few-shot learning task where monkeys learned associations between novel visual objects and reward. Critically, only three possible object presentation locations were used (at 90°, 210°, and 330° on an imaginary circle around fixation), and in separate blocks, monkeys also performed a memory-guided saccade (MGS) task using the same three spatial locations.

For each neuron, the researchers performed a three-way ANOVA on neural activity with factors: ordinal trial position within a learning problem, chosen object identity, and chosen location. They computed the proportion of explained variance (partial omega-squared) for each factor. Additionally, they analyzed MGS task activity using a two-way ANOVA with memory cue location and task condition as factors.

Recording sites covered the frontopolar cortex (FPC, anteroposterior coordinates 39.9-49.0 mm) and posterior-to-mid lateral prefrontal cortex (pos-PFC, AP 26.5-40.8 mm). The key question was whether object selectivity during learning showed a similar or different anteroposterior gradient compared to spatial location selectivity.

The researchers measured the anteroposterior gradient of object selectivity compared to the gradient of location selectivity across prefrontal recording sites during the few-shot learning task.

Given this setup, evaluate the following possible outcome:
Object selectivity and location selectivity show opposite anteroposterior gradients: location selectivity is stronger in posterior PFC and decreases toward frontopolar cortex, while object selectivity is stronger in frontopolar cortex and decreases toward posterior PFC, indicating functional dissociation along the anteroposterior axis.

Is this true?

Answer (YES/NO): NO